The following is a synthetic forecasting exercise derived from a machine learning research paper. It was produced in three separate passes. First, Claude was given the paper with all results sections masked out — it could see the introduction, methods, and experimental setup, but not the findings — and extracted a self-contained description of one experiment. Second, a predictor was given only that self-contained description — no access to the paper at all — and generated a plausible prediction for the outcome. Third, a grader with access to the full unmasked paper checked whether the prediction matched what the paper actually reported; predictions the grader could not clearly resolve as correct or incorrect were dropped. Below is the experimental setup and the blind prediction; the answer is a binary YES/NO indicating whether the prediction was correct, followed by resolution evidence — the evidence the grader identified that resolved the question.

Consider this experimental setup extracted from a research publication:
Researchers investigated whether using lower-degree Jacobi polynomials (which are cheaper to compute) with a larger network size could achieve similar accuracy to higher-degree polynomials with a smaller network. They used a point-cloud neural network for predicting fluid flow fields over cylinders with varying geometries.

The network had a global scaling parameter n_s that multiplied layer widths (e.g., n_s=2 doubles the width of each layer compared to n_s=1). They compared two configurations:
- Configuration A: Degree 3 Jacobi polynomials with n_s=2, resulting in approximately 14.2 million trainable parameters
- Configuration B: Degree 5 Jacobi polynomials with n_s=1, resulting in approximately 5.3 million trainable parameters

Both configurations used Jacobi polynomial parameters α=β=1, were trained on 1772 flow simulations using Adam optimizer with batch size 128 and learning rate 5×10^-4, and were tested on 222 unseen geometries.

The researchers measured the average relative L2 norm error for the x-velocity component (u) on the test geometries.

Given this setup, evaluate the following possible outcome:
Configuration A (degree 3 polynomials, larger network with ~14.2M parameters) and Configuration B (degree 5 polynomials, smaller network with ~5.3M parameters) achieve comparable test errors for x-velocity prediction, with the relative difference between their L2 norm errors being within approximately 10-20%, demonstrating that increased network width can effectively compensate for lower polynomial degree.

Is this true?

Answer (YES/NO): NO